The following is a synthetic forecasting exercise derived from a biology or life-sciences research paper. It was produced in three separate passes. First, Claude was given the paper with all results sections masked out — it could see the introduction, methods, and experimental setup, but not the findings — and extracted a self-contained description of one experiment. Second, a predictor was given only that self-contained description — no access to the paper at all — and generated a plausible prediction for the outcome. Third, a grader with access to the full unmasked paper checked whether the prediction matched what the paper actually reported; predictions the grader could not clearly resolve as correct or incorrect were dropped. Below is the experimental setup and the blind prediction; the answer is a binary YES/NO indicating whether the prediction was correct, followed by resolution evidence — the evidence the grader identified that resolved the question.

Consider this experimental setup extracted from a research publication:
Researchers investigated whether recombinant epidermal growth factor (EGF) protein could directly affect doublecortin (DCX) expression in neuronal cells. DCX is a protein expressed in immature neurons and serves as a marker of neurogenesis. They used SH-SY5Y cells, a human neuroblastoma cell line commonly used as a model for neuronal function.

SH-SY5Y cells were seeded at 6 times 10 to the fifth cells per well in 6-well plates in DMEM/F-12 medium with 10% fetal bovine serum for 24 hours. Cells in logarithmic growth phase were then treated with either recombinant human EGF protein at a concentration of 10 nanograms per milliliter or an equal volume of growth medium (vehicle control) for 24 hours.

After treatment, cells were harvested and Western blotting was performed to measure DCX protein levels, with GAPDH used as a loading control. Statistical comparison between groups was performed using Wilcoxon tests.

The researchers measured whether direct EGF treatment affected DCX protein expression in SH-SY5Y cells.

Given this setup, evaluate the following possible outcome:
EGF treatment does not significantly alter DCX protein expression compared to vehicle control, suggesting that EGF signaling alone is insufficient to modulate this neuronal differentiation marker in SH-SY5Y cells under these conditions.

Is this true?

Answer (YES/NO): NO